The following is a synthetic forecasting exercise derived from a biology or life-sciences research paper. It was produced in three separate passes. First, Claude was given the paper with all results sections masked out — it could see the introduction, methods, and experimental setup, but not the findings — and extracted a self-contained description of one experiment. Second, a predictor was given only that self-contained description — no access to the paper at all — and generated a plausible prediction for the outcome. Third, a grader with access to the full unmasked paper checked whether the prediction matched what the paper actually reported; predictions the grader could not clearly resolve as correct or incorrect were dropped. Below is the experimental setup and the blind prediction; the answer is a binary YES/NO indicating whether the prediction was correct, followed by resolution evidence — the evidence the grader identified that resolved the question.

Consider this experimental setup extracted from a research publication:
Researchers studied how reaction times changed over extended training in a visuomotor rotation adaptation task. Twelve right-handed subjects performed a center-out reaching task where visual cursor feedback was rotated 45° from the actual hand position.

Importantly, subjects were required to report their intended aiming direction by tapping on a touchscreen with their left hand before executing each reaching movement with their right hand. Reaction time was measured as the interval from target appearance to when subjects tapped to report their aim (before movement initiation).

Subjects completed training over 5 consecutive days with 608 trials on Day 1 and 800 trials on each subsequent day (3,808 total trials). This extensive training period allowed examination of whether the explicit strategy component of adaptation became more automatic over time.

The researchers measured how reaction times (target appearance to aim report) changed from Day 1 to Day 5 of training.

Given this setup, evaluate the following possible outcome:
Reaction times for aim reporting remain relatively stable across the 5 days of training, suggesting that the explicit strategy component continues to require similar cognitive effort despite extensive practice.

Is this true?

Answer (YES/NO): NO